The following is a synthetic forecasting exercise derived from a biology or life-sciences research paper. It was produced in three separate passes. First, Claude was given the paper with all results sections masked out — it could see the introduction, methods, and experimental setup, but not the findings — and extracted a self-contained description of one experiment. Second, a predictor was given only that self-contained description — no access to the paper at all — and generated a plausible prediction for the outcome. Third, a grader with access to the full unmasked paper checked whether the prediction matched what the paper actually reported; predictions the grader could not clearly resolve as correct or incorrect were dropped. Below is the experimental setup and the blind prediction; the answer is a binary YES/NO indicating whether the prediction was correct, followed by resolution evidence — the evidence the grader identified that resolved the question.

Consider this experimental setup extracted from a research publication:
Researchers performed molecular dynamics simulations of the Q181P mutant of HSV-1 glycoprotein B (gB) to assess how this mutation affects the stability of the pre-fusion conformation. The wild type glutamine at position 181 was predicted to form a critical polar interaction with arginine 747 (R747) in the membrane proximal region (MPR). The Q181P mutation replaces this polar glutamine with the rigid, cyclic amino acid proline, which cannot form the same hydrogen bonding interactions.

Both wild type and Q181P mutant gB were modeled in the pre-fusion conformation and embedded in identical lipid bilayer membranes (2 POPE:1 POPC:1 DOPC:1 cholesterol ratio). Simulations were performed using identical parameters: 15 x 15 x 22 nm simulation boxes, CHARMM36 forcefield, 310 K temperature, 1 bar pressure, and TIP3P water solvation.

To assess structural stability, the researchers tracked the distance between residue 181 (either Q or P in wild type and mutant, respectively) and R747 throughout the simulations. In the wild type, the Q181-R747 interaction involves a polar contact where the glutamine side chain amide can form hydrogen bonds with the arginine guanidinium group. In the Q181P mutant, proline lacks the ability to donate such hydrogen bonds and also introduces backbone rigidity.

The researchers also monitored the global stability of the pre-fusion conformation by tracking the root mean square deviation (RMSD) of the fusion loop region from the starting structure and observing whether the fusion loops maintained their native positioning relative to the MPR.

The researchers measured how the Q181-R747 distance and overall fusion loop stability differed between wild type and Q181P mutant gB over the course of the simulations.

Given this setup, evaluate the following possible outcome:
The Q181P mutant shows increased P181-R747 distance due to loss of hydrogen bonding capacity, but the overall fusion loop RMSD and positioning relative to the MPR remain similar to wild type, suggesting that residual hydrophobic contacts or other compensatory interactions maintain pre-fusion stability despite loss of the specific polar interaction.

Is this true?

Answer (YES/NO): NO